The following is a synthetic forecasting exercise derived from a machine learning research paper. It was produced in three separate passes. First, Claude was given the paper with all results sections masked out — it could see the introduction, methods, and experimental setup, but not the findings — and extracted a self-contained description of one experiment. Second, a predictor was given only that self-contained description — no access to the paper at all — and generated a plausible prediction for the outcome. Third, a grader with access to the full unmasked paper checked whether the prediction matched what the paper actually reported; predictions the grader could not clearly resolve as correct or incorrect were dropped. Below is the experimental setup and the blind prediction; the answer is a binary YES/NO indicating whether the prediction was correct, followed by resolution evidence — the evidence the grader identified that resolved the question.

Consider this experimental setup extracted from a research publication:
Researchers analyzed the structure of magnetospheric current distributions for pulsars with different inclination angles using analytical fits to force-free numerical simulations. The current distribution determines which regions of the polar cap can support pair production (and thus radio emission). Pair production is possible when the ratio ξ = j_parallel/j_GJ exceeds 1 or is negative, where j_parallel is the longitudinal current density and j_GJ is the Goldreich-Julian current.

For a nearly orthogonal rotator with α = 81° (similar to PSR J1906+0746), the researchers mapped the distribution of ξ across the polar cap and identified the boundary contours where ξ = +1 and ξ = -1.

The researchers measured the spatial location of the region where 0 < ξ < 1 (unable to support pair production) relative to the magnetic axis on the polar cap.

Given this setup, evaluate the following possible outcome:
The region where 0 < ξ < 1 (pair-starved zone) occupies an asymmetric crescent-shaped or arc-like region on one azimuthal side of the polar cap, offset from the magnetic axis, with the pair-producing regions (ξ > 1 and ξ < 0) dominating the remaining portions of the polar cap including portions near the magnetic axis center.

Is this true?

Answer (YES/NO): NO